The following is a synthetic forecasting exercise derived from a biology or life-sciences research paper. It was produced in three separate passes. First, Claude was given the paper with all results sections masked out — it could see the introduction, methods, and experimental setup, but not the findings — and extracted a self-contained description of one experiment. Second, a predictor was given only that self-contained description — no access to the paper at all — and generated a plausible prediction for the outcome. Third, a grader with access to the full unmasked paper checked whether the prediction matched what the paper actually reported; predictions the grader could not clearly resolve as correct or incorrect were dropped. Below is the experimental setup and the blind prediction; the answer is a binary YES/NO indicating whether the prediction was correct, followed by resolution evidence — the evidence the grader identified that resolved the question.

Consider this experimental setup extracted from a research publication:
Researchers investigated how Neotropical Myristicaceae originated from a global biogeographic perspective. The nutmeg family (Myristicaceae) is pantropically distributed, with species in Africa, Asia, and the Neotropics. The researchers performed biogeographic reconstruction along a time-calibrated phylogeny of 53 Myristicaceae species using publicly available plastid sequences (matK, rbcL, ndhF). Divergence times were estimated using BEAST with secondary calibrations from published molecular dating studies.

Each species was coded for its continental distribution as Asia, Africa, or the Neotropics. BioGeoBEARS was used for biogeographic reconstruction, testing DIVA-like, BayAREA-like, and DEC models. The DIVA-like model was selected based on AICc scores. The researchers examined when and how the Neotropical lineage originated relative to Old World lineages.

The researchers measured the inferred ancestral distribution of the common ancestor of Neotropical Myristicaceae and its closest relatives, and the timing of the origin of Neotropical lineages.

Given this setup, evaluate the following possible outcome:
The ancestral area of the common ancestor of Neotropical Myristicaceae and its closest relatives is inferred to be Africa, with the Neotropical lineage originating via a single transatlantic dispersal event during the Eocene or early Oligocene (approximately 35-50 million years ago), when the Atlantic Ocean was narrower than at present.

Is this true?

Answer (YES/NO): NO